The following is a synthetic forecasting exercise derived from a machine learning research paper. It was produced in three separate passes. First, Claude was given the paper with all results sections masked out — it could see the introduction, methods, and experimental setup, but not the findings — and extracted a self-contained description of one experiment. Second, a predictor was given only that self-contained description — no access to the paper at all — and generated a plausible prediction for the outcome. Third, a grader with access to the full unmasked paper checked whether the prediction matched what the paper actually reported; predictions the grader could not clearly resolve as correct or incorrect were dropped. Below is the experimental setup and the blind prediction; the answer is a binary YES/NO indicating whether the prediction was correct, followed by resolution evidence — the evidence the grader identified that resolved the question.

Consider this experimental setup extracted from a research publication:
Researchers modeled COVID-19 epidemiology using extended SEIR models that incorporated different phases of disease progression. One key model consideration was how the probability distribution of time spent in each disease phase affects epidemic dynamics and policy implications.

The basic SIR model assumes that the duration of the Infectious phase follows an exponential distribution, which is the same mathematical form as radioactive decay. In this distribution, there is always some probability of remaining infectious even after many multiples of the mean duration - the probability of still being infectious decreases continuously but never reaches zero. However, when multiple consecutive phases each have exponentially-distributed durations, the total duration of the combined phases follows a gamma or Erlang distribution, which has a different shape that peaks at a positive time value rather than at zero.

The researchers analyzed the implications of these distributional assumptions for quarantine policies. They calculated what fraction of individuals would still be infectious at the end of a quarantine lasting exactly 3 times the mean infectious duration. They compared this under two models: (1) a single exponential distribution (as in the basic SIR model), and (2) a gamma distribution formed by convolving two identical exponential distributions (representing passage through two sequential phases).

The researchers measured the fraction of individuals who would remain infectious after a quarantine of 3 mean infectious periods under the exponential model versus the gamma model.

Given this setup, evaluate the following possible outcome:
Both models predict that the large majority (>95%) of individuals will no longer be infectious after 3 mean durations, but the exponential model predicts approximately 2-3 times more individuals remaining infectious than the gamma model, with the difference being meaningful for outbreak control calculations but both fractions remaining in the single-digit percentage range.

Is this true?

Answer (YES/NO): NO